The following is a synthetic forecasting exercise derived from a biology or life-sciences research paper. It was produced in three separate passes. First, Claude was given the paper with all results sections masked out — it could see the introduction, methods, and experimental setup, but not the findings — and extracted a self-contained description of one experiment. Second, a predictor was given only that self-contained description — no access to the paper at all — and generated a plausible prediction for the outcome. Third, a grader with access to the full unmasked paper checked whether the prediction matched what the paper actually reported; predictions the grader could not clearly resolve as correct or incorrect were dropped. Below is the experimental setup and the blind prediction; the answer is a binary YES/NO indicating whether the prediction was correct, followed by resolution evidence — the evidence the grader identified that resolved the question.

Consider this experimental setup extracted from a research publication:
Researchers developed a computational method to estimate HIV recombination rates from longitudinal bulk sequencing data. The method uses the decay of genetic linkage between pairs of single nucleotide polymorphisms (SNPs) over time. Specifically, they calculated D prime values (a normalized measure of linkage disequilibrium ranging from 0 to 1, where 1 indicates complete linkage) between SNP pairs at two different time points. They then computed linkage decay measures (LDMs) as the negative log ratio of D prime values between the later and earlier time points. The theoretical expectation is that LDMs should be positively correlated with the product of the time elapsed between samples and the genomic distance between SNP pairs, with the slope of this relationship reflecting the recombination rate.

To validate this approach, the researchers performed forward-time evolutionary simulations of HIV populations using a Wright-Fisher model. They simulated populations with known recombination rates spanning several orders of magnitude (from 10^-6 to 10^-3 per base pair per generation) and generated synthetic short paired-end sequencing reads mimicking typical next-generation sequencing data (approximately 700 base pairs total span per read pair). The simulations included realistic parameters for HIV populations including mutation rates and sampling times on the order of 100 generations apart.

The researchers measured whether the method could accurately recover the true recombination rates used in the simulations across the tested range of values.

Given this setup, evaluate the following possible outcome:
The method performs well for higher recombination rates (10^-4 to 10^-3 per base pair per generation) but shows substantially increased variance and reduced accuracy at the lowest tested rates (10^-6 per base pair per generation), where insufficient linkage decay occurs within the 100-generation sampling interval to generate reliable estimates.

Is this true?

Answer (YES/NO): NO